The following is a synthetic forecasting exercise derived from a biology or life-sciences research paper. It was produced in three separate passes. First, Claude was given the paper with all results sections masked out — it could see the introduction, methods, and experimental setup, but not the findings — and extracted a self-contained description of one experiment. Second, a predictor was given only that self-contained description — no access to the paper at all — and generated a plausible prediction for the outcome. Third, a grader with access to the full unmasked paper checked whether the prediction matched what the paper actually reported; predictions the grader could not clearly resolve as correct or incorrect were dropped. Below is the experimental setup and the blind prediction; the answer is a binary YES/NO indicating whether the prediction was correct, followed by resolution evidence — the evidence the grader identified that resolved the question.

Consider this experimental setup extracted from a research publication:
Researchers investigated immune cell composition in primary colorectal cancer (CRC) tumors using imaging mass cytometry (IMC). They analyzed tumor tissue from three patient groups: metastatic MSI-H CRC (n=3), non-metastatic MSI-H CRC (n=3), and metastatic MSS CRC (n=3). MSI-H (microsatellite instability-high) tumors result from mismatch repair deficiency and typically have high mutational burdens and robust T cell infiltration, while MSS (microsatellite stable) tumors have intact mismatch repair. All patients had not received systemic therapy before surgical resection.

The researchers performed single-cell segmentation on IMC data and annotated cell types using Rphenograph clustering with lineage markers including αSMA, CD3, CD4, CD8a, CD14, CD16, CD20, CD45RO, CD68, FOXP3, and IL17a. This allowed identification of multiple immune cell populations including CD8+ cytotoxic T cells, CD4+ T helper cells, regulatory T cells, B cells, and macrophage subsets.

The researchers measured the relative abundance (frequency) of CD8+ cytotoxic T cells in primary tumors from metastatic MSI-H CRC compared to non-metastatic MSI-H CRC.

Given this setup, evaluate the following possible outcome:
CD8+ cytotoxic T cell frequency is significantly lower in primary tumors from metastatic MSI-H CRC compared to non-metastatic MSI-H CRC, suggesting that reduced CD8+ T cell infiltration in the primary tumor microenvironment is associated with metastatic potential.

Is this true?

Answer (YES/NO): YES